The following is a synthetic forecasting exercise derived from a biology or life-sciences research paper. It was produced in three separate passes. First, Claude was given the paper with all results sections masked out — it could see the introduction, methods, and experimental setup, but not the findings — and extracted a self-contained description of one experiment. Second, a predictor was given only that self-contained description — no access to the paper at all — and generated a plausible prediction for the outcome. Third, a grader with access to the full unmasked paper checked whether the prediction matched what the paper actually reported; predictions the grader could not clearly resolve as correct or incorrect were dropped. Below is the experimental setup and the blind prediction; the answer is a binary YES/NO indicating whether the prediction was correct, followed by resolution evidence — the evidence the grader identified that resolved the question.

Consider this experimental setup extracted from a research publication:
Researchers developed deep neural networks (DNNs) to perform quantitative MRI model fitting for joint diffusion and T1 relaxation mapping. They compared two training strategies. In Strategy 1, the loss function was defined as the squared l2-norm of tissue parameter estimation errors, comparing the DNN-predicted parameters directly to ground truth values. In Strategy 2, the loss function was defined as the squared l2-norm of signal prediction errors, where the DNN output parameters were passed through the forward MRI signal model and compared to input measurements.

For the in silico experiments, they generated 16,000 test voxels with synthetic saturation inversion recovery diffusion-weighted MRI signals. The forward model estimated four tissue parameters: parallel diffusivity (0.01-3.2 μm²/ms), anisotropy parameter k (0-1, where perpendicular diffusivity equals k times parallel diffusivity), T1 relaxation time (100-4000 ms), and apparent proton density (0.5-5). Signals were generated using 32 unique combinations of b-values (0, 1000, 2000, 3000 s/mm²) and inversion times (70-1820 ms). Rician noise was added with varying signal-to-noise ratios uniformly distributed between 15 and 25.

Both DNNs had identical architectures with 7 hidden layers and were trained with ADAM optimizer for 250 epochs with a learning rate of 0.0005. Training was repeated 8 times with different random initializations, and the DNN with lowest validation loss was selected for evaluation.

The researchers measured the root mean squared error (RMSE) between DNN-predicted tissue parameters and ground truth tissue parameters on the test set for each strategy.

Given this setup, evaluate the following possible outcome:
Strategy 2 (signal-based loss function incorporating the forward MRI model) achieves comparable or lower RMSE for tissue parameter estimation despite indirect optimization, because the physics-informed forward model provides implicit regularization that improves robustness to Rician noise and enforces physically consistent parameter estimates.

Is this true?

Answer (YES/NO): NO